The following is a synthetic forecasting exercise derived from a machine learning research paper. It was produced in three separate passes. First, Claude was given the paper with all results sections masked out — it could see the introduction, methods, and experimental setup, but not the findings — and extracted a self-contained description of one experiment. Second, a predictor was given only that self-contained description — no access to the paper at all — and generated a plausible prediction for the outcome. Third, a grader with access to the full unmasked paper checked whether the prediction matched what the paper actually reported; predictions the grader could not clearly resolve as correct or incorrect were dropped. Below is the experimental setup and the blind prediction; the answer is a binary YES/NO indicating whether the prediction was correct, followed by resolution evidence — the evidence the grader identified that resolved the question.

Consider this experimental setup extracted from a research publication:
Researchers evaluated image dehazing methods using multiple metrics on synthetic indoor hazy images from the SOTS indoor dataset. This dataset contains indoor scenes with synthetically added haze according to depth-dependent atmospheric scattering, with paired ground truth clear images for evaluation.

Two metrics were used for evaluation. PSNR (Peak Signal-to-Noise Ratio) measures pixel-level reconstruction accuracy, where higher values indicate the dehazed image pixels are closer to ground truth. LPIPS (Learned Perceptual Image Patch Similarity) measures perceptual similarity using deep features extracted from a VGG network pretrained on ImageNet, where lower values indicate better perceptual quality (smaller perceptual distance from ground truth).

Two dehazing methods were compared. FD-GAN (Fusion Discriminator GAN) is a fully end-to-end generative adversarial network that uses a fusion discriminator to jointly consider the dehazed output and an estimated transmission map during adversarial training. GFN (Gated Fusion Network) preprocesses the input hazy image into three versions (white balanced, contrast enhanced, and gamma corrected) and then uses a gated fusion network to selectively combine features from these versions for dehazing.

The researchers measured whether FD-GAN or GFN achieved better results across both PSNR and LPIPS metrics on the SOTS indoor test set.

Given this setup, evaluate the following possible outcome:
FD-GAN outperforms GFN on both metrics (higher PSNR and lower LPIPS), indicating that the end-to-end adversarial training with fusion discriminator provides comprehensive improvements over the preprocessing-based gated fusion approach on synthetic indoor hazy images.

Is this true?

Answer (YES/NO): NO